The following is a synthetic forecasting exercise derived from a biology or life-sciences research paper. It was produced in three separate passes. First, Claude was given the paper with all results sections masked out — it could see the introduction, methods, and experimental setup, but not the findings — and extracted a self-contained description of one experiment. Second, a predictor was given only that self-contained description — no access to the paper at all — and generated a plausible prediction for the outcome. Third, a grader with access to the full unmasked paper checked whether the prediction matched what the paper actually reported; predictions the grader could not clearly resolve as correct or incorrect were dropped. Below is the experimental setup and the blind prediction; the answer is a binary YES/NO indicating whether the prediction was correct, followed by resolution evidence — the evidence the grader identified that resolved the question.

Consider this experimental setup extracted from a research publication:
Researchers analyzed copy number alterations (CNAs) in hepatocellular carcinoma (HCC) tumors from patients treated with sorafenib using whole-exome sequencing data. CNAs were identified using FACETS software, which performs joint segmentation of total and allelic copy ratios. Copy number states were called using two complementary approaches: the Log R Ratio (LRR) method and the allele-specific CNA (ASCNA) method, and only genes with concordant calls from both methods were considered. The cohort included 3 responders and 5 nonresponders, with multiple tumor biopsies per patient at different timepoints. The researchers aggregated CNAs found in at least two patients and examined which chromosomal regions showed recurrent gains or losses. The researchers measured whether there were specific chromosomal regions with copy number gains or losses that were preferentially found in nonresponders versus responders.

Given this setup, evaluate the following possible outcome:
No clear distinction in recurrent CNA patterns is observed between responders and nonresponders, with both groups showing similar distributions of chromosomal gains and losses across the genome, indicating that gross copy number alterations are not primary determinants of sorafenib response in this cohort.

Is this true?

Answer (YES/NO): NO